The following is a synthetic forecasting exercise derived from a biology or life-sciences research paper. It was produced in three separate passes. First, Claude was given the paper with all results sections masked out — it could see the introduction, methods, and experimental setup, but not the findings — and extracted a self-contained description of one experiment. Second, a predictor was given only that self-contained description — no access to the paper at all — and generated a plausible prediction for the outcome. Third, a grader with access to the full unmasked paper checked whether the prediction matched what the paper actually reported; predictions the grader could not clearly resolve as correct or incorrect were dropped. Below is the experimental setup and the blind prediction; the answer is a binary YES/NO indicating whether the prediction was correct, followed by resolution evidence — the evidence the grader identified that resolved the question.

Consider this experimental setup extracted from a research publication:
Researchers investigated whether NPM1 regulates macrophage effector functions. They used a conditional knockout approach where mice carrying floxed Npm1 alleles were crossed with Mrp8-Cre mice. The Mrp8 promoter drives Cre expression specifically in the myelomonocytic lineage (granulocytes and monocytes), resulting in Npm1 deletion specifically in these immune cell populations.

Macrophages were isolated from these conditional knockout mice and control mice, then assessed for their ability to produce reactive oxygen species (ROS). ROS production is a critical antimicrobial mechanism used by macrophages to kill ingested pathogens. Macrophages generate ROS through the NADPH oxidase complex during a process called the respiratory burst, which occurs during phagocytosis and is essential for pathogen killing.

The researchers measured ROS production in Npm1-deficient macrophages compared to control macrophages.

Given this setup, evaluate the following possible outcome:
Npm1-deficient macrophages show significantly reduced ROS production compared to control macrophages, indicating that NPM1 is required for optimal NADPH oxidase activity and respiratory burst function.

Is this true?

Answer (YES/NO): YES